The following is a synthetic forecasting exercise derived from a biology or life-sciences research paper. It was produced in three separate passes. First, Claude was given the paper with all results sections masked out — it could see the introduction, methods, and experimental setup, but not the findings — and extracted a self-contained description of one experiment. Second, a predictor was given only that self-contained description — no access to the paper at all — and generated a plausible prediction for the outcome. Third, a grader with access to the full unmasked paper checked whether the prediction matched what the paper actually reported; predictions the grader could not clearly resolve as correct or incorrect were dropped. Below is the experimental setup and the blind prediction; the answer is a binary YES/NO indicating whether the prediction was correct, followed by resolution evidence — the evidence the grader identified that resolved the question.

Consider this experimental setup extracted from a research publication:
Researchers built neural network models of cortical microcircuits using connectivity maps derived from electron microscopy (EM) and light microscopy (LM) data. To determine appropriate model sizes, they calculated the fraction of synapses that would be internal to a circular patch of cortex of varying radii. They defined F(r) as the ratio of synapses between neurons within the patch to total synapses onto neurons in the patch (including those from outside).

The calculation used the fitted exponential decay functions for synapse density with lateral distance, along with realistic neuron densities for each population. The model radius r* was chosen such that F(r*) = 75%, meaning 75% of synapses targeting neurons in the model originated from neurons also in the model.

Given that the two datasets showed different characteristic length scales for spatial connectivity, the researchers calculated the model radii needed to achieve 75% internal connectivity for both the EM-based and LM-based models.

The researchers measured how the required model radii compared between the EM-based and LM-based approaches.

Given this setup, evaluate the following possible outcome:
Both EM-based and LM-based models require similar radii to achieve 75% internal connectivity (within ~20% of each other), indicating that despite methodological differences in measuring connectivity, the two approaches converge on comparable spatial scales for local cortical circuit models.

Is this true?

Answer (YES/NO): NO